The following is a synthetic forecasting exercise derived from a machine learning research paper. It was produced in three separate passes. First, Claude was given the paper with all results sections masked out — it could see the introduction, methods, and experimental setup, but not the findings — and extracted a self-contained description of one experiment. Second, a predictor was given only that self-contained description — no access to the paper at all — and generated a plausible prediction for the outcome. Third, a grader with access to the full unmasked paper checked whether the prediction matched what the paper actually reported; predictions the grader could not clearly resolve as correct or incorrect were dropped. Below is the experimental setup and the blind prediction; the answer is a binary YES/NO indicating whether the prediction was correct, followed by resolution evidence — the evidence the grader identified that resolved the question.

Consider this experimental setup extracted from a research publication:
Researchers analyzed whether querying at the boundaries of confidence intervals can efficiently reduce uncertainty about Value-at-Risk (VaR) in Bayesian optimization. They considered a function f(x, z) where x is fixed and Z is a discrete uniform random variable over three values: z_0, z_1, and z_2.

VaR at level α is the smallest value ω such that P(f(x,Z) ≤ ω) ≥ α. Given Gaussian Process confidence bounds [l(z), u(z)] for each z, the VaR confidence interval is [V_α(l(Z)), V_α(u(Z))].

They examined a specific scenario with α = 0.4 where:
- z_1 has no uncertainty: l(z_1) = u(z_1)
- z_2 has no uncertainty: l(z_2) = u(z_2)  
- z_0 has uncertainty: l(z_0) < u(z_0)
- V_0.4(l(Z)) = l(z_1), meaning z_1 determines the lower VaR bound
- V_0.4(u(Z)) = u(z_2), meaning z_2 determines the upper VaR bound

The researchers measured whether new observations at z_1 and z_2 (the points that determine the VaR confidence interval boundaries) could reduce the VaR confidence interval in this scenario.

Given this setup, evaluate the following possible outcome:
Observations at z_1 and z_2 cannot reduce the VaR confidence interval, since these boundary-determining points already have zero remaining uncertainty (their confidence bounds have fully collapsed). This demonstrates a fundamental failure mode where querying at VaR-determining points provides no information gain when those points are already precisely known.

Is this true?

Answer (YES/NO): YES